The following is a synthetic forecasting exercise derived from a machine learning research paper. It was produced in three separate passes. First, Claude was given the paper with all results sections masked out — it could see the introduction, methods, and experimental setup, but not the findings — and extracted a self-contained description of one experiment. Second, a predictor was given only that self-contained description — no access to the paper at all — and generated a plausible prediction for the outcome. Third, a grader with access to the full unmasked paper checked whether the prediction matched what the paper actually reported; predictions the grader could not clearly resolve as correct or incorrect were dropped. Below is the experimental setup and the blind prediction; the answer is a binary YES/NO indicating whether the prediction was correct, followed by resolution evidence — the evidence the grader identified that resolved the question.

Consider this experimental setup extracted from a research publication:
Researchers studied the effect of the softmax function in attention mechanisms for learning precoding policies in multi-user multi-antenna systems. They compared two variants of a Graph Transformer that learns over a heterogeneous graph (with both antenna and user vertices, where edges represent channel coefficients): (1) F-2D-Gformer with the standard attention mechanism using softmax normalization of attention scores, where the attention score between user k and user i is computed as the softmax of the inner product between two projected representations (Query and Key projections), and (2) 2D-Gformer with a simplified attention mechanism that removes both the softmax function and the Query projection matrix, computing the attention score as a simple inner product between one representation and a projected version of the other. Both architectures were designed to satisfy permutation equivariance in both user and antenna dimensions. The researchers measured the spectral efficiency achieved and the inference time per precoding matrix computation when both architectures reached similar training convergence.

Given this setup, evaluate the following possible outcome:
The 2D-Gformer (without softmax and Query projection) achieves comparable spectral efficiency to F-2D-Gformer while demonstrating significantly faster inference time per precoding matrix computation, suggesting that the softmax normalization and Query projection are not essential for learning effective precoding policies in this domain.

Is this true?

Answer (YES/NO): YES